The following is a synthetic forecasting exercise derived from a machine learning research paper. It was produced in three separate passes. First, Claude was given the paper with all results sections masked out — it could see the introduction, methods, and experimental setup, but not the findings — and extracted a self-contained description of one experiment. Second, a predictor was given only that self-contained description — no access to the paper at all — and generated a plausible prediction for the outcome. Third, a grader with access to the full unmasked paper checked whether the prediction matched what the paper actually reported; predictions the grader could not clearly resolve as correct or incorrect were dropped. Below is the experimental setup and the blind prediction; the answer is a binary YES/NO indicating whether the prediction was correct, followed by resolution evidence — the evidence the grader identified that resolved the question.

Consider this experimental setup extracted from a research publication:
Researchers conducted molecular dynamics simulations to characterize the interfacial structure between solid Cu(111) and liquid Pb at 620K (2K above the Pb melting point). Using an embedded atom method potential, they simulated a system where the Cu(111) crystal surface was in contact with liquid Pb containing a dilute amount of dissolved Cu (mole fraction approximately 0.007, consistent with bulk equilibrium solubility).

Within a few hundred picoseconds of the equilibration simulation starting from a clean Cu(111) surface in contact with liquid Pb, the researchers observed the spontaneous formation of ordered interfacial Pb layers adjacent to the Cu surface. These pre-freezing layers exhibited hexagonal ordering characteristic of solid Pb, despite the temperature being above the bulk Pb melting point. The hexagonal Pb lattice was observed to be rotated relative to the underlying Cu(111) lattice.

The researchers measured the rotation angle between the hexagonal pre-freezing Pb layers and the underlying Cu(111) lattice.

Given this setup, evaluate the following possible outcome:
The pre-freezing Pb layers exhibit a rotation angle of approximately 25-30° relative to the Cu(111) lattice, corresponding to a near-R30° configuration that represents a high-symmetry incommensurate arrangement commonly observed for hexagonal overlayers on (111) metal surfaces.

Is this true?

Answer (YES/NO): NO